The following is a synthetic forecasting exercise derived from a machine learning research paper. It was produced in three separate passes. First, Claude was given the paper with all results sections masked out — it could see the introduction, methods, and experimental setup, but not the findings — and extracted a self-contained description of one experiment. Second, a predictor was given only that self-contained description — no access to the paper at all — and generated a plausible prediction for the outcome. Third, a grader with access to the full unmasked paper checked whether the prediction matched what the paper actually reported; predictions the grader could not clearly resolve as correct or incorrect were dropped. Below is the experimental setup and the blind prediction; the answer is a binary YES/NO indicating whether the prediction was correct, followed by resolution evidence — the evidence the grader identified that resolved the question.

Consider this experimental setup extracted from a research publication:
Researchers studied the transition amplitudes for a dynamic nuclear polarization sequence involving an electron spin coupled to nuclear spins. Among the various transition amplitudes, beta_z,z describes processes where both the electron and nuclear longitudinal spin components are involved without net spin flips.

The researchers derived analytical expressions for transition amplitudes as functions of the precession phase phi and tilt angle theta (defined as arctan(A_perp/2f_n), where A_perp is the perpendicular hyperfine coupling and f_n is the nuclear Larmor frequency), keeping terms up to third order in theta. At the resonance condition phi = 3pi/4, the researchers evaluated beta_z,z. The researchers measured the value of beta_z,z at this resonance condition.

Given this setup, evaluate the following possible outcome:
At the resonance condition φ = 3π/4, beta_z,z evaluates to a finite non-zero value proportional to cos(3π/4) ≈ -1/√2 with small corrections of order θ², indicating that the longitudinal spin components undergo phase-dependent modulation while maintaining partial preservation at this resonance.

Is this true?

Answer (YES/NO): NO